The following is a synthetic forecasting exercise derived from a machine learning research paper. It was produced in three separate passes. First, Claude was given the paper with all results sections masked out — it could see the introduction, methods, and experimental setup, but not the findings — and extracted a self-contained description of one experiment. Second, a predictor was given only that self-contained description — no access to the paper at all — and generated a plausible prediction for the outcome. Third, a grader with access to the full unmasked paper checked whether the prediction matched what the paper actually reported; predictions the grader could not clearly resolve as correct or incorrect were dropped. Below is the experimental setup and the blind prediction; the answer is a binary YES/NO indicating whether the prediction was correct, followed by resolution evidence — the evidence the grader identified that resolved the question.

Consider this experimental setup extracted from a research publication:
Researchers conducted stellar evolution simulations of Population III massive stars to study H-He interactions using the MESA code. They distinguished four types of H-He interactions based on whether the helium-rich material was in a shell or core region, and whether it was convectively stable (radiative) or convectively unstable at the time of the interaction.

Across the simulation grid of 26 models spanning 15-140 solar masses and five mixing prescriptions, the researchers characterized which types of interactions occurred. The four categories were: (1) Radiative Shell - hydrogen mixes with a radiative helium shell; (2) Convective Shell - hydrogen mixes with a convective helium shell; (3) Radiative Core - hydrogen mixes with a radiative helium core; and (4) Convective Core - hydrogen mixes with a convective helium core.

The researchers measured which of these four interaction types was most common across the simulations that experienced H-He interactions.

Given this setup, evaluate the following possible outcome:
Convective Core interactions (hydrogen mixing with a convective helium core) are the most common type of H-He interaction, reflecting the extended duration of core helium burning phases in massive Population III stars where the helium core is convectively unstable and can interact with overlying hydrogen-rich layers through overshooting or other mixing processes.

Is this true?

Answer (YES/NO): NO